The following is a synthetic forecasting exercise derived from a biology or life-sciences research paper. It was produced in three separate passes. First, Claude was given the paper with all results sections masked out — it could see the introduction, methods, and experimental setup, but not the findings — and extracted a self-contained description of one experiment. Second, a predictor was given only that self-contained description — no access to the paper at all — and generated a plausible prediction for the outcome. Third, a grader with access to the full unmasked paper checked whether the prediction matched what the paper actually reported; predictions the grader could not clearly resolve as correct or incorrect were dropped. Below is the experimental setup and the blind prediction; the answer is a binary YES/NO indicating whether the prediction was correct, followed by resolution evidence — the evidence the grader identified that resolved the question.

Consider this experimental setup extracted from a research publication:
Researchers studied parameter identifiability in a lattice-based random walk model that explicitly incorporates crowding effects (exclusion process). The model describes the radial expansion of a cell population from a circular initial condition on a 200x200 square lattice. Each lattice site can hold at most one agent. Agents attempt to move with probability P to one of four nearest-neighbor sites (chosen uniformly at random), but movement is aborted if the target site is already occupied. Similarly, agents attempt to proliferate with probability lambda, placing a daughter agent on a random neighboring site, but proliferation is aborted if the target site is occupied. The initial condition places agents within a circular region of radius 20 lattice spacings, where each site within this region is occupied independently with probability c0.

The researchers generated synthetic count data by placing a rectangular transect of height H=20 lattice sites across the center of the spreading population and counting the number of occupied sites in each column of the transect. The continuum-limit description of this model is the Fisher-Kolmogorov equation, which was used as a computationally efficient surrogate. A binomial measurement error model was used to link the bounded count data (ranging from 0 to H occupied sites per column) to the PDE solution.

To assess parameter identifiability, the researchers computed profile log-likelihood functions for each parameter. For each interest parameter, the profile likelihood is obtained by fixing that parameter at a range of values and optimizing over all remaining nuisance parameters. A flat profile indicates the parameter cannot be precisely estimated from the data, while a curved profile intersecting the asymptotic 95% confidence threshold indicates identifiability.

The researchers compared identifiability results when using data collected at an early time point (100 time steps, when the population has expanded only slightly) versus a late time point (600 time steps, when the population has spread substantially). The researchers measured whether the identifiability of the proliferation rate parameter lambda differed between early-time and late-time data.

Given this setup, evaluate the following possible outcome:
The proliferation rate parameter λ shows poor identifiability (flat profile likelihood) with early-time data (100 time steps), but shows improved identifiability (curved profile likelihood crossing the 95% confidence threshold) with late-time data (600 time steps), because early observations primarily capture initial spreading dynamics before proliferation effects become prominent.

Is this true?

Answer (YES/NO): YES